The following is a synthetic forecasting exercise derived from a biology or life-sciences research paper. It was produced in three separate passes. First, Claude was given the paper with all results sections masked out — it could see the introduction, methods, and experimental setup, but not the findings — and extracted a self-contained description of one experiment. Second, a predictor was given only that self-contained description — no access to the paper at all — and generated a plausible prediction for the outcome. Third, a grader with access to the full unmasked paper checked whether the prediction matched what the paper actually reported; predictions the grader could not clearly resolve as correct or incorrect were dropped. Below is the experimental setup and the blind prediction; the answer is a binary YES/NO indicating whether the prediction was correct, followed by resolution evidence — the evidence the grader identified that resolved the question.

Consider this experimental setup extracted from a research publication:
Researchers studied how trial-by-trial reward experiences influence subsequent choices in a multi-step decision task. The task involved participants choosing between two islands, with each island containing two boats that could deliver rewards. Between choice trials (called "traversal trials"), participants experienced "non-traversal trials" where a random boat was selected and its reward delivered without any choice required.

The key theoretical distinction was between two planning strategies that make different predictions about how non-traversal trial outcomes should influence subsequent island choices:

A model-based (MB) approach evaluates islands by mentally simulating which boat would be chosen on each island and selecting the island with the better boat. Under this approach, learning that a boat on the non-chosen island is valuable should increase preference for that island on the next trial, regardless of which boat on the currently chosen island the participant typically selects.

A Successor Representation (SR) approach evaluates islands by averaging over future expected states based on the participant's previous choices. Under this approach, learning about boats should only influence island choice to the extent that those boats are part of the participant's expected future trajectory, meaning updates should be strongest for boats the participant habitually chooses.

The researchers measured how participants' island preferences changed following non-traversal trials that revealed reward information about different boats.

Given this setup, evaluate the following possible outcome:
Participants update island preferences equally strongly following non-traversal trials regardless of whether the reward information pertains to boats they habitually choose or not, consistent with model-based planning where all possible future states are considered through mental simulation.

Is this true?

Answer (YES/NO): NO